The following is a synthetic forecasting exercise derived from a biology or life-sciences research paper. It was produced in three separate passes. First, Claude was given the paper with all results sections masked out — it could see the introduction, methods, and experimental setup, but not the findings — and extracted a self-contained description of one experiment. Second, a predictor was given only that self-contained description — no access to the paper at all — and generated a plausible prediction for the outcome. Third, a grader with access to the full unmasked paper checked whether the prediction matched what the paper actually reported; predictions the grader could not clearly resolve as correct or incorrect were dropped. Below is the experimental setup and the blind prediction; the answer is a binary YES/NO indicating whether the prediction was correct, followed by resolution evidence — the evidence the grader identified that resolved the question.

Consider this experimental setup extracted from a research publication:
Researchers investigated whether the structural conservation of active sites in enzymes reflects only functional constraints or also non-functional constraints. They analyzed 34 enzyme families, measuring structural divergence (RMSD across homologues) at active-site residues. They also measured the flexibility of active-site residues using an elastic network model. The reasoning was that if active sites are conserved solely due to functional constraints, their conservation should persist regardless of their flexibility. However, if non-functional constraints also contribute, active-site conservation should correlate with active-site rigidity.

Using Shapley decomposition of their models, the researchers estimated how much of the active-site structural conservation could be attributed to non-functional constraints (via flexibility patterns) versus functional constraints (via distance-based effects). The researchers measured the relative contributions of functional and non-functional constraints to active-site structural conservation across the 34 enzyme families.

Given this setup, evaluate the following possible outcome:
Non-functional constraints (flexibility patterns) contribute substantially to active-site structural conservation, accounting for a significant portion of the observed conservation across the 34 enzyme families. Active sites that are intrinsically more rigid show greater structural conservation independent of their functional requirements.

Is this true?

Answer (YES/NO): YES